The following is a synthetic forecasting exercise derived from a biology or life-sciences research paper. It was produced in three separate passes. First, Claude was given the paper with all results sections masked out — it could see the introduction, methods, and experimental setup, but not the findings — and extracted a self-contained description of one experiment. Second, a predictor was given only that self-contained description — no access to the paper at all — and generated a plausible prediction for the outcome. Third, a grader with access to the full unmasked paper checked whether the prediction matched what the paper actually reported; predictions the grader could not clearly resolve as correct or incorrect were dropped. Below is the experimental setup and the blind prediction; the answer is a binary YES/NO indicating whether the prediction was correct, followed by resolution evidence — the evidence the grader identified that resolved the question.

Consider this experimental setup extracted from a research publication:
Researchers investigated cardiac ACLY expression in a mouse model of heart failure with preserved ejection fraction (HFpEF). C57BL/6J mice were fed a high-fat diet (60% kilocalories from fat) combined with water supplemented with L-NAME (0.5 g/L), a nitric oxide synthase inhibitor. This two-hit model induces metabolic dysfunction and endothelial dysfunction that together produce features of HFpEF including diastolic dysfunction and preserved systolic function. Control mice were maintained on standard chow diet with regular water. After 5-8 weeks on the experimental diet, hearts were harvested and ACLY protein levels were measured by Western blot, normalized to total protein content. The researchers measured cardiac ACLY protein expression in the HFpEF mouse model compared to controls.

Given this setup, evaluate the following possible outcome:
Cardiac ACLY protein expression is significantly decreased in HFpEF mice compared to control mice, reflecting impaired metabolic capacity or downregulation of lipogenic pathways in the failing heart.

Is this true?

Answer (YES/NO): NO